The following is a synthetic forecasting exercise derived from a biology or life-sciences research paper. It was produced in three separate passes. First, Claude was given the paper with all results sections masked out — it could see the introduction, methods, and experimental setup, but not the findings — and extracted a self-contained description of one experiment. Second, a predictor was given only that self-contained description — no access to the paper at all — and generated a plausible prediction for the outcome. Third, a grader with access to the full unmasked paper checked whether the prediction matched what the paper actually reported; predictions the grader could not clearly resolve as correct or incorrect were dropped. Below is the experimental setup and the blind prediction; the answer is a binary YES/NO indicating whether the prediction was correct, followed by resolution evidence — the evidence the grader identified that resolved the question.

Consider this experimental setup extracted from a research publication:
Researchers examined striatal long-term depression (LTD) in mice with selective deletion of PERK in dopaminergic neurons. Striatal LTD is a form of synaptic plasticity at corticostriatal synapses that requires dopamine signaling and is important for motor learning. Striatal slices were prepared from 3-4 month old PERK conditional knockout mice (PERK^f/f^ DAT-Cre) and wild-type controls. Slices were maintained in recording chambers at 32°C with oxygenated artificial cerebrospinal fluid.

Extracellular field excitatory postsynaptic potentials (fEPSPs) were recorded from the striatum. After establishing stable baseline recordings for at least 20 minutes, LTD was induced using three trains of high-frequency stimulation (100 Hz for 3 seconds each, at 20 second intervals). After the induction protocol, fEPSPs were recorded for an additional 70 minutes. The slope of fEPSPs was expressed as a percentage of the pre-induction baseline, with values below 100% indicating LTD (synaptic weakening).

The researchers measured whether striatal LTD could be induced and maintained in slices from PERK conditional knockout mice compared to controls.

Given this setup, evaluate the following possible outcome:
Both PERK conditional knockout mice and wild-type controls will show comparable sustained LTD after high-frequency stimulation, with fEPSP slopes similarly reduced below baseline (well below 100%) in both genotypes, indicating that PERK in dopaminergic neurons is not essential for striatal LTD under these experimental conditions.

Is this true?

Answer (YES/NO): NO